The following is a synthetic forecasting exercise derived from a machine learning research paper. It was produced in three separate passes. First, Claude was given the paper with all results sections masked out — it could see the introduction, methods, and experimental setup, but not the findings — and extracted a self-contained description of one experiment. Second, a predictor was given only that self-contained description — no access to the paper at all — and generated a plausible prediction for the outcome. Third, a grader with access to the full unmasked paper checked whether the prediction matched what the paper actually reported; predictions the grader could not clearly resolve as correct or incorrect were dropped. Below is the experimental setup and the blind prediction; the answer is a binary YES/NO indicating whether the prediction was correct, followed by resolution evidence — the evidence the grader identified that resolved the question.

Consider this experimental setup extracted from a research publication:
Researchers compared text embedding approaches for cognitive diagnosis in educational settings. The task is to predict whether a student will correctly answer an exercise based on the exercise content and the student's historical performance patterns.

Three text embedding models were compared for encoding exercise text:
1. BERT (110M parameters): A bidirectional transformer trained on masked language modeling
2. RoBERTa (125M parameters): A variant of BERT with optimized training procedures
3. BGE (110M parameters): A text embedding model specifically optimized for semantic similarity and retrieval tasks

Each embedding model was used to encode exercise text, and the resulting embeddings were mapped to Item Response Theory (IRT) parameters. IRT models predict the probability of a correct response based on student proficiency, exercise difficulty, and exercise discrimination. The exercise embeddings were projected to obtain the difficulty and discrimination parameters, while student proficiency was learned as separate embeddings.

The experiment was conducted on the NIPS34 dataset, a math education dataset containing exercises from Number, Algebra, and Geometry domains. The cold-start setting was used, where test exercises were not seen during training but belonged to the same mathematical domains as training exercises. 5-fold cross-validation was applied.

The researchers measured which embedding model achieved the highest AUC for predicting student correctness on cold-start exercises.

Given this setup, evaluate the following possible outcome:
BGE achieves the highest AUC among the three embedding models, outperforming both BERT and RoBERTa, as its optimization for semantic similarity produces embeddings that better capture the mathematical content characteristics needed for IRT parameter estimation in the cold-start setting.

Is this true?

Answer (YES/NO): YES